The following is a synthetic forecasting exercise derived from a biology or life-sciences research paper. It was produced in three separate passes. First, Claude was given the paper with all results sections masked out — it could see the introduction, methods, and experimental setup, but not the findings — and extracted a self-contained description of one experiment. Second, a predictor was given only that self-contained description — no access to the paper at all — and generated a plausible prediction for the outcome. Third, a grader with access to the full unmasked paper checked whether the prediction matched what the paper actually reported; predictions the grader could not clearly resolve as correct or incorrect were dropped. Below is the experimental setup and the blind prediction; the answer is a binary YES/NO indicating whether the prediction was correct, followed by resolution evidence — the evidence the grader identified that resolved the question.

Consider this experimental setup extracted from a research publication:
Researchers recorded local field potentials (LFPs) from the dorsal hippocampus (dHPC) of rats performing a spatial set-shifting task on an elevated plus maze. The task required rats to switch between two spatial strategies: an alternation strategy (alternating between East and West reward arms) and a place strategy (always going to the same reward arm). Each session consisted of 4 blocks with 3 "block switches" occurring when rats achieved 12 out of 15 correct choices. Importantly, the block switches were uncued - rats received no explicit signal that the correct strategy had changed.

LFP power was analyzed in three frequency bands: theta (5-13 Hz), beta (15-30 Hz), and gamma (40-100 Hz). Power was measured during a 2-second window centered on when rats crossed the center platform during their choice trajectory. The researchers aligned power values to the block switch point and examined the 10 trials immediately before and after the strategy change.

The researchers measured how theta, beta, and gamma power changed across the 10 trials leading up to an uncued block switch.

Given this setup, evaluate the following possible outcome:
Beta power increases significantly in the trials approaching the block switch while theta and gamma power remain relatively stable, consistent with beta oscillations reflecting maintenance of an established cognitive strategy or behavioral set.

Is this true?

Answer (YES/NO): NO